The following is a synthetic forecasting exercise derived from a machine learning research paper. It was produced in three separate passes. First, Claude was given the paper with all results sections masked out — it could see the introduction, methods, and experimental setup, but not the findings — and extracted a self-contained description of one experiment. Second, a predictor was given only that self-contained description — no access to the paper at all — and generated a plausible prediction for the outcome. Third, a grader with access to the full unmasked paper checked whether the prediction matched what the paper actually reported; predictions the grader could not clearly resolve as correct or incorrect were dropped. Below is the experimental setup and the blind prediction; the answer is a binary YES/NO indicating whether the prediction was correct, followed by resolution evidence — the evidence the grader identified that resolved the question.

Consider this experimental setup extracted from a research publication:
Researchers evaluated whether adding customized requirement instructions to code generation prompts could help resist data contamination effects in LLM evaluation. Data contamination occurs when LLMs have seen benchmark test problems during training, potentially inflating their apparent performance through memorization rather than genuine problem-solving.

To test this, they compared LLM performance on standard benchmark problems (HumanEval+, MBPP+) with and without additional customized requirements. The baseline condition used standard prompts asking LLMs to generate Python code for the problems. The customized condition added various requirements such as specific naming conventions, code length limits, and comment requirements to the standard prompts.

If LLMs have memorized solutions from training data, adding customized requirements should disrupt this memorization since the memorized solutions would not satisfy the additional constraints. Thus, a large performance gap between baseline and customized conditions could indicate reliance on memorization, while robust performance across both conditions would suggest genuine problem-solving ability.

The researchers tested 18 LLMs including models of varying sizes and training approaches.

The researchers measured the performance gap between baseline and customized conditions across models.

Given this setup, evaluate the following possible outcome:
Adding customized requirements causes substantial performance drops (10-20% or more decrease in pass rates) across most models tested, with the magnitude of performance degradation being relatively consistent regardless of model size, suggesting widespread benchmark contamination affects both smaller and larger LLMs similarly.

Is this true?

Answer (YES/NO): NO